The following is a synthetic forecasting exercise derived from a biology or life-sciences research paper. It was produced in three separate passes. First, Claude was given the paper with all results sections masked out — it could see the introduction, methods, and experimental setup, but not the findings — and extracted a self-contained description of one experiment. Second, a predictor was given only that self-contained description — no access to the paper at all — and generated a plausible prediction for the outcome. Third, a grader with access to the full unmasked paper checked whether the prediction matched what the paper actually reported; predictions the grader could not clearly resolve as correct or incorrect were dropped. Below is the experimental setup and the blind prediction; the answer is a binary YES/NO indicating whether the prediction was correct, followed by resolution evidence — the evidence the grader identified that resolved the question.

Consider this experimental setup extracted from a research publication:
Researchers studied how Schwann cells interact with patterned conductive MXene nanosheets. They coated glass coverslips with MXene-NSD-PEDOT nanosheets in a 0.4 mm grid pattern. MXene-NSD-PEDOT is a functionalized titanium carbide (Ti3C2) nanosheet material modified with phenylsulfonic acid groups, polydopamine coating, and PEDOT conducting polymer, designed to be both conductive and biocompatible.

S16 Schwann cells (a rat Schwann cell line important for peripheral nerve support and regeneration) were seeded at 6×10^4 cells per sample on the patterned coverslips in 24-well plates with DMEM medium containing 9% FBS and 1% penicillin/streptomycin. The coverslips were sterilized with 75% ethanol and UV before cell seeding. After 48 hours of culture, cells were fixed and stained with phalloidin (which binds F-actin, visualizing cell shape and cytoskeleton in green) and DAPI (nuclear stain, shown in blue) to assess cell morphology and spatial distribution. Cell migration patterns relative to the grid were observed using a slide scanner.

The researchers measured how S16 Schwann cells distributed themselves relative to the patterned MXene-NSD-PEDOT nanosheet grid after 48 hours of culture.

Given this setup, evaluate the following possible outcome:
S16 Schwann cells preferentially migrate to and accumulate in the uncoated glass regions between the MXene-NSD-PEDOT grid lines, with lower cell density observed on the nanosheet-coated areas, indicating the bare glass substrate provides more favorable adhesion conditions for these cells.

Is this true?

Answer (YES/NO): NO